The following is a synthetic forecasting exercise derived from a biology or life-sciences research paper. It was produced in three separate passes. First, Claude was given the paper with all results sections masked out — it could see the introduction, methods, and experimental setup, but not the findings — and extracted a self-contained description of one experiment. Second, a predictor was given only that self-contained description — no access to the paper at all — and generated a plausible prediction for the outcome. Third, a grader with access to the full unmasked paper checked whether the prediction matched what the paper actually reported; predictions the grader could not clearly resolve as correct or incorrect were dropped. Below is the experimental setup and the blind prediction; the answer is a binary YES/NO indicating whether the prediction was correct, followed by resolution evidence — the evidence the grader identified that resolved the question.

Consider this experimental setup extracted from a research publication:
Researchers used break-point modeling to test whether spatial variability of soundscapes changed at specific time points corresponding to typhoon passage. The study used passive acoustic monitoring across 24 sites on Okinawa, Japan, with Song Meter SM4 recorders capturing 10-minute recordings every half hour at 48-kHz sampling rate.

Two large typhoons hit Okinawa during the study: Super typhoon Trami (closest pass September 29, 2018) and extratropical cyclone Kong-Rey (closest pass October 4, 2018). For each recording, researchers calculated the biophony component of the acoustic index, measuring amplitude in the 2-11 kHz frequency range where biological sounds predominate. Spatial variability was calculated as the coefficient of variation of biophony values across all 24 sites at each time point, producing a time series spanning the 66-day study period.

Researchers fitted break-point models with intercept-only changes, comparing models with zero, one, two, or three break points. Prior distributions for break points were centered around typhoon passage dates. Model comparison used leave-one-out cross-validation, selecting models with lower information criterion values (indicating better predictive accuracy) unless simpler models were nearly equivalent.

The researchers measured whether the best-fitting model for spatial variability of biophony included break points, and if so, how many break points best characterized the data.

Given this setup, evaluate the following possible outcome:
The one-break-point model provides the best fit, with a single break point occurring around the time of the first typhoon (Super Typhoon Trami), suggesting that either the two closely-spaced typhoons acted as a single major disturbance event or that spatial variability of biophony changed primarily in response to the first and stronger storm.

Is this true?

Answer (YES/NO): NO